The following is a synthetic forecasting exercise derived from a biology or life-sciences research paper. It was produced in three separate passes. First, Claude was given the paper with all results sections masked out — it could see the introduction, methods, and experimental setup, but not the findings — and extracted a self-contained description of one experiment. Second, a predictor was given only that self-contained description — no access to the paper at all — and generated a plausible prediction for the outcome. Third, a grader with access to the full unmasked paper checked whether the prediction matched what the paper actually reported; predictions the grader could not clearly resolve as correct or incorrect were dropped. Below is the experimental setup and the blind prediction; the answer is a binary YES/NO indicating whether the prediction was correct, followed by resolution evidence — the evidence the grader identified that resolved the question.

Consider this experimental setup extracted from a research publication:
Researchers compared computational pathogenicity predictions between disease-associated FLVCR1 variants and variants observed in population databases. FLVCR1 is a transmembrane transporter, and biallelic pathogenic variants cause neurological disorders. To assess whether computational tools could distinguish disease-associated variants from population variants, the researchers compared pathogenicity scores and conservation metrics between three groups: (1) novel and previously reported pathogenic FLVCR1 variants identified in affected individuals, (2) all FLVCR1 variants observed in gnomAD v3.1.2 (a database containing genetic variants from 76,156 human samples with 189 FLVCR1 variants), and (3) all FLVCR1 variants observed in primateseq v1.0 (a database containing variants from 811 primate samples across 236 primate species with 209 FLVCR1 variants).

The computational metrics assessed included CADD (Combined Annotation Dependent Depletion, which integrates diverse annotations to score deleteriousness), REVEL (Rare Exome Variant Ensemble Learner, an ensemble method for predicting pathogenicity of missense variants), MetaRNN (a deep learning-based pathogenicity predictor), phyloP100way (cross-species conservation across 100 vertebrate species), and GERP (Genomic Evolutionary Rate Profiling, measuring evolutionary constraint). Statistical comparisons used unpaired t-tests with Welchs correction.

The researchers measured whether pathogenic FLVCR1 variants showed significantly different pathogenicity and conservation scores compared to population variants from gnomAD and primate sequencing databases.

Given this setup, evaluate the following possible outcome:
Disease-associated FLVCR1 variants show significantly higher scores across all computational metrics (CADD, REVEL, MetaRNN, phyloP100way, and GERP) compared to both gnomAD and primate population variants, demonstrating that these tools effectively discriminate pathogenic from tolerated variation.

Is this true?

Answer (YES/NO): YES